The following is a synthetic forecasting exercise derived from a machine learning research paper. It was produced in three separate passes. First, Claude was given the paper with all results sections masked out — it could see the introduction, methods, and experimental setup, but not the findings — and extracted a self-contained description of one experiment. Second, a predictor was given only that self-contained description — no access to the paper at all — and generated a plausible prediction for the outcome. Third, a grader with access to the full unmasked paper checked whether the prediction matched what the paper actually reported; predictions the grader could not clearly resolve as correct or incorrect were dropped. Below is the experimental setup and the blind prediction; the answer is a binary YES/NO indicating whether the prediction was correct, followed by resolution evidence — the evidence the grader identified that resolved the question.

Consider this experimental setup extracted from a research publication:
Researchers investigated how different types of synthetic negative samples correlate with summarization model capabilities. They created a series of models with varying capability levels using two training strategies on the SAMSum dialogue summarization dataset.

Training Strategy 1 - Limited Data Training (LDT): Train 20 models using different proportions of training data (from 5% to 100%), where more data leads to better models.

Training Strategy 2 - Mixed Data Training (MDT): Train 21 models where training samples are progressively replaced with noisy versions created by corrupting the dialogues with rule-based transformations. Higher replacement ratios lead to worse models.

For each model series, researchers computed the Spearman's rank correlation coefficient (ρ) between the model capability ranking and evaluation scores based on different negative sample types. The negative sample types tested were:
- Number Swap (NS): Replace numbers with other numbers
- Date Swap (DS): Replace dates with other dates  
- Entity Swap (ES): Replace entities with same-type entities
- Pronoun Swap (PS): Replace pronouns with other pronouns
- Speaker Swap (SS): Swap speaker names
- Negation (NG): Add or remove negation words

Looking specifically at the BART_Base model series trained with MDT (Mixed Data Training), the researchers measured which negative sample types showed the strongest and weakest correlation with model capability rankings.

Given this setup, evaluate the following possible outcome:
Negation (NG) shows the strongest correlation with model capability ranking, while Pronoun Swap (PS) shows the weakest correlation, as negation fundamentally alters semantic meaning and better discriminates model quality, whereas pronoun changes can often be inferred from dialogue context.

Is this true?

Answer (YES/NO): NO